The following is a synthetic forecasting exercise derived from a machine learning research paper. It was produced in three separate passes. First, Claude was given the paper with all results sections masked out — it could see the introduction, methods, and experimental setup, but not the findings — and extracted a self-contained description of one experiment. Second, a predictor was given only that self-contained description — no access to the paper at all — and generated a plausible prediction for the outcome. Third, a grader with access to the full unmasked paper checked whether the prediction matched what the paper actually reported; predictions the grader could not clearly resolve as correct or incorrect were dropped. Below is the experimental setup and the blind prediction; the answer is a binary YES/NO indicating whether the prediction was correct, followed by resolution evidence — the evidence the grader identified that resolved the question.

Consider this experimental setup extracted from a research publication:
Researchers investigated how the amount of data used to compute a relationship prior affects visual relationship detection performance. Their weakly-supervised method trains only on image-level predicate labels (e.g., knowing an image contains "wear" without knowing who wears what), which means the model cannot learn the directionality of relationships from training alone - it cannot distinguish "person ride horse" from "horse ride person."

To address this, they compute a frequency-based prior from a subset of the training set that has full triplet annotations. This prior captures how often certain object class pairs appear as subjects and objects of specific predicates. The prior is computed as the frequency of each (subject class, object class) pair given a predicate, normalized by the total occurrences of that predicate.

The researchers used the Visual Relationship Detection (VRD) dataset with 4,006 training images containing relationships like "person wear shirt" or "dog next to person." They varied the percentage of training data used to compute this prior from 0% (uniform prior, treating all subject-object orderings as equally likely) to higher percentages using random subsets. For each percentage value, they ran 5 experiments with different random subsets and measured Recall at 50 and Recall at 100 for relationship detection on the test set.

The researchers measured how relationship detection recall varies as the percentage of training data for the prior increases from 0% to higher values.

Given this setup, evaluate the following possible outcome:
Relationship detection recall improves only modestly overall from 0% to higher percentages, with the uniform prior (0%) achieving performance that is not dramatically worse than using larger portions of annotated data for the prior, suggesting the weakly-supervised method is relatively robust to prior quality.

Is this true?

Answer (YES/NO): NO